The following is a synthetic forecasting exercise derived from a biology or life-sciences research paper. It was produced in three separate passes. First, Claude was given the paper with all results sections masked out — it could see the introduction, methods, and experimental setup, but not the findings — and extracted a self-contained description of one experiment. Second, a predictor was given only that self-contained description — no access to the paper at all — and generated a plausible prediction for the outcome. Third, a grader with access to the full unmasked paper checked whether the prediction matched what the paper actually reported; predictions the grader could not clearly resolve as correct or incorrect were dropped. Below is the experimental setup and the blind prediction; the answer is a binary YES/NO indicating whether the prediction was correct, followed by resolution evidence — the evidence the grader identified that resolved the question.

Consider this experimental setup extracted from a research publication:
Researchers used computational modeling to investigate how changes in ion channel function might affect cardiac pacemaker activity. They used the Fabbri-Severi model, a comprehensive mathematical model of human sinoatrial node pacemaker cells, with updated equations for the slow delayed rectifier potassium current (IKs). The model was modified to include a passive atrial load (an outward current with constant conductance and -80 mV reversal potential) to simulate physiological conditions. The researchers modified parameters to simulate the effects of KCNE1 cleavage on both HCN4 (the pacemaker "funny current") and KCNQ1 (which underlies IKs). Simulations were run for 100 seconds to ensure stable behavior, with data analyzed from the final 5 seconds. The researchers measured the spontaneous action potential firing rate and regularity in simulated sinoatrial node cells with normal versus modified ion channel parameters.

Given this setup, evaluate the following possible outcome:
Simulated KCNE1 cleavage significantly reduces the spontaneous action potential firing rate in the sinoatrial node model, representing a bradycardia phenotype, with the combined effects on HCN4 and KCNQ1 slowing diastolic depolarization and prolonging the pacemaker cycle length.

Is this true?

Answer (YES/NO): NO